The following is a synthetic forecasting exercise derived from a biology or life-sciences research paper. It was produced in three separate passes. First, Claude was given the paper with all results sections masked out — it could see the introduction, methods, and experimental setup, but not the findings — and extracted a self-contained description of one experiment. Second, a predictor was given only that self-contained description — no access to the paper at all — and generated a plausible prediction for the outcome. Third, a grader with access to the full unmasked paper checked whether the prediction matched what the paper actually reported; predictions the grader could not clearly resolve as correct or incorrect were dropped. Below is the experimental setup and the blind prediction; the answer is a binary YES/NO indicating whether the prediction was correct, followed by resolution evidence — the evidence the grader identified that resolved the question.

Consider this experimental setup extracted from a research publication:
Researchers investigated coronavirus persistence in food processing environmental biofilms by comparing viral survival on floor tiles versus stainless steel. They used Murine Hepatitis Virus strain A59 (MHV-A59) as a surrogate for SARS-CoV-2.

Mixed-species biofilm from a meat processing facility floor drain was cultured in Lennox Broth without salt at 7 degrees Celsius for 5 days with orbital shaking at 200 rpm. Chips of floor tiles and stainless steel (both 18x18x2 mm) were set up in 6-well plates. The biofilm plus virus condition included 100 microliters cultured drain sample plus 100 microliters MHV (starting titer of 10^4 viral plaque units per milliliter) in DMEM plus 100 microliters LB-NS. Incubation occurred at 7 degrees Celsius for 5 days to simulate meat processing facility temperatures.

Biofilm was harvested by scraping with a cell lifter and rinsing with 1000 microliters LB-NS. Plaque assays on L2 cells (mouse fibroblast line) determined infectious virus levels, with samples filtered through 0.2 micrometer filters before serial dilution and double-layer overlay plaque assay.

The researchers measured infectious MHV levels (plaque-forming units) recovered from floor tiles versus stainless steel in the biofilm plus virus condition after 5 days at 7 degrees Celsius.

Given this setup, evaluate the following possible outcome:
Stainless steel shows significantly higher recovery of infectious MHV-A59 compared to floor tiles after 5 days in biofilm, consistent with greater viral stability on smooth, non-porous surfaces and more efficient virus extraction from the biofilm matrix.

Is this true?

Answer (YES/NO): NO